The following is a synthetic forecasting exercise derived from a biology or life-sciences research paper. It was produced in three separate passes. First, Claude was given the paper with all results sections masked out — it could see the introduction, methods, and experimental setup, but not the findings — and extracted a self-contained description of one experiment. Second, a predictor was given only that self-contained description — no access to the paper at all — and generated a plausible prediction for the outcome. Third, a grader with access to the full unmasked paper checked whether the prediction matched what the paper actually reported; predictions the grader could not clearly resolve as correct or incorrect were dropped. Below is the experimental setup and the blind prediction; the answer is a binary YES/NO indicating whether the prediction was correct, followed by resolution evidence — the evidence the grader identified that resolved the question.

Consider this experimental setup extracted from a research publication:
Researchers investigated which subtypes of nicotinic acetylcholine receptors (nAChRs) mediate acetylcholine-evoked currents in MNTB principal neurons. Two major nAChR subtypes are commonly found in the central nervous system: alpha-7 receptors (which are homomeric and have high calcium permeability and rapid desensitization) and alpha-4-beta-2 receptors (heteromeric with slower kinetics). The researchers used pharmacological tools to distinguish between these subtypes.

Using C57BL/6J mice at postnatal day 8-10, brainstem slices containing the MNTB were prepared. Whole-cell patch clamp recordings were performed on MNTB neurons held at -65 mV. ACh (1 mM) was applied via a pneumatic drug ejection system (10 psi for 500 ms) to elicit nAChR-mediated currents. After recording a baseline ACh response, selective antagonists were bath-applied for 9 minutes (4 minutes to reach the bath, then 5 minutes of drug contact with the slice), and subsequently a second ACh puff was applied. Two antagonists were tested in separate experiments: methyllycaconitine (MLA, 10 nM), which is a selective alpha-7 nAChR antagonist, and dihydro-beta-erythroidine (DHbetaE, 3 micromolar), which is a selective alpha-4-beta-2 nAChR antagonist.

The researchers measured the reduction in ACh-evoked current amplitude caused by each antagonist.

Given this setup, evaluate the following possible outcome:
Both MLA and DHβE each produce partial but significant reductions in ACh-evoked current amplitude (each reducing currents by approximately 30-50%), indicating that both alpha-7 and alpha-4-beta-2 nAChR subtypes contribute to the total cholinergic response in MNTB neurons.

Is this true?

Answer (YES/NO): NO